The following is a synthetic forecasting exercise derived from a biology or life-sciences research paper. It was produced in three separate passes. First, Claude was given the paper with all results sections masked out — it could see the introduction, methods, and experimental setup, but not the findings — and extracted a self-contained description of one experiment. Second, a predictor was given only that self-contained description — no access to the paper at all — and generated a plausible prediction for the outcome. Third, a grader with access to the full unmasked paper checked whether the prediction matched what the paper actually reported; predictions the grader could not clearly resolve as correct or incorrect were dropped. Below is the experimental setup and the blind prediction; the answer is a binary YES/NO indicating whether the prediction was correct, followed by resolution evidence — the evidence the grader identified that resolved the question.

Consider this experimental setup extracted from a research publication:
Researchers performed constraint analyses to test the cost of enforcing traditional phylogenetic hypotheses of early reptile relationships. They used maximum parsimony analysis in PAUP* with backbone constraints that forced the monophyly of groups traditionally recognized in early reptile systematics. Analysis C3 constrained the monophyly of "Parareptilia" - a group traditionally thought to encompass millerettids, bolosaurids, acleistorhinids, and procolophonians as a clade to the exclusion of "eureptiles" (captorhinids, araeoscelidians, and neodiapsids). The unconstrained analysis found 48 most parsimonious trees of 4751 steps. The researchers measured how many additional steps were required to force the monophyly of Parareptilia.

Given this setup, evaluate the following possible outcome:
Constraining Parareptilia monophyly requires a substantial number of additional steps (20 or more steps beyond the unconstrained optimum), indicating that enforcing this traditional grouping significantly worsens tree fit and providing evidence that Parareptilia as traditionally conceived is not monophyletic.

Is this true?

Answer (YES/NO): YES